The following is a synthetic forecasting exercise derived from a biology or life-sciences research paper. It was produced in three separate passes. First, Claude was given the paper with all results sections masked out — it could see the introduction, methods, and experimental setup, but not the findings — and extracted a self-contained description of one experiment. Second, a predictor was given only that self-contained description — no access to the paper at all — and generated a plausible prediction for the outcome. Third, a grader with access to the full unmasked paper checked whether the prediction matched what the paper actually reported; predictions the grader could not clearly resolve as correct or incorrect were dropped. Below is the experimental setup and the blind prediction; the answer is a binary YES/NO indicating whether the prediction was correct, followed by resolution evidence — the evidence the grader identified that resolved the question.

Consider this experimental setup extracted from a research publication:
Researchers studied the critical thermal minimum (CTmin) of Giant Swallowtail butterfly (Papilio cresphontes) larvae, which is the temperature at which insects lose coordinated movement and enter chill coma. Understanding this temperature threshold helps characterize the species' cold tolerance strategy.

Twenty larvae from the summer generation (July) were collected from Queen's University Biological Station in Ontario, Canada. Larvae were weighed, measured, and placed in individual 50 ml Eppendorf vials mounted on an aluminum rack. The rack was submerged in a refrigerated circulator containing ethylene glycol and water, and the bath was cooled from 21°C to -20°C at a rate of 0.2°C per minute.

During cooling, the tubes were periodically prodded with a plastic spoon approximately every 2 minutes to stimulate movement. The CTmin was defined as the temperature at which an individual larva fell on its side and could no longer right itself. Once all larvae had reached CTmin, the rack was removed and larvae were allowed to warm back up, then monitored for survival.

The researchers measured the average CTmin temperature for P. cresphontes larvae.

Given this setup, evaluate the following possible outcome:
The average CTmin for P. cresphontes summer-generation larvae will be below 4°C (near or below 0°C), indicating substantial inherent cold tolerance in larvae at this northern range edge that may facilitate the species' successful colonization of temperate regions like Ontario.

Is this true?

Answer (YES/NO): NO